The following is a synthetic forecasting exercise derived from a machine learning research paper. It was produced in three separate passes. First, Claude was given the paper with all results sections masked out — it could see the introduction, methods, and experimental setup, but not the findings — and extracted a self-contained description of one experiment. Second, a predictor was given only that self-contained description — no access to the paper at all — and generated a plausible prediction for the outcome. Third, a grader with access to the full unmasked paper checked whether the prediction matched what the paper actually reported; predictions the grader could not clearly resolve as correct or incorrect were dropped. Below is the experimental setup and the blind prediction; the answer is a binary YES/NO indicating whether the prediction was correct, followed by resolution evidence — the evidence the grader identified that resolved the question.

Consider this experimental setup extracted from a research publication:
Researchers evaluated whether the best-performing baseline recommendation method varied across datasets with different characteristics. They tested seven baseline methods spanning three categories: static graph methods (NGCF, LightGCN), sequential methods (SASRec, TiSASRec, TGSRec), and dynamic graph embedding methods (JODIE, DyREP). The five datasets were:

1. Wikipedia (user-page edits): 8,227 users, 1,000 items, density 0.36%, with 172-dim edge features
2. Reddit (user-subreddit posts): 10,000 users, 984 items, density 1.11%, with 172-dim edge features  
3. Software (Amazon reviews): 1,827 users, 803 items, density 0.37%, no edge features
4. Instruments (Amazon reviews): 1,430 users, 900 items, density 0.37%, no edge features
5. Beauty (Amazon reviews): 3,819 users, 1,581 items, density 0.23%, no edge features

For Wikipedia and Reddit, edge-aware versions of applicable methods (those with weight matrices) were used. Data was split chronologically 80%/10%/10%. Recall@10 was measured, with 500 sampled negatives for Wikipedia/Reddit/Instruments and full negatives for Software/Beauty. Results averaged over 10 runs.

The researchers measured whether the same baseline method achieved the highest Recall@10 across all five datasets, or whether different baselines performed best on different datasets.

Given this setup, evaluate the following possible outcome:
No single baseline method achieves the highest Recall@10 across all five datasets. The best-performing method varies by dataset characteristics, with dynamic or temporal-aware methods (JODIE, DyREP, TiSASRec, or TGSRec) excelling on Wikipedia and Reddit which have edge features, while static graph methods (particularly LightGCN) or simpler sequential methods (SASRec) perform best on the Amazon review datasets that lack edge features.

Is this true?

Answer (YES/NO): NO